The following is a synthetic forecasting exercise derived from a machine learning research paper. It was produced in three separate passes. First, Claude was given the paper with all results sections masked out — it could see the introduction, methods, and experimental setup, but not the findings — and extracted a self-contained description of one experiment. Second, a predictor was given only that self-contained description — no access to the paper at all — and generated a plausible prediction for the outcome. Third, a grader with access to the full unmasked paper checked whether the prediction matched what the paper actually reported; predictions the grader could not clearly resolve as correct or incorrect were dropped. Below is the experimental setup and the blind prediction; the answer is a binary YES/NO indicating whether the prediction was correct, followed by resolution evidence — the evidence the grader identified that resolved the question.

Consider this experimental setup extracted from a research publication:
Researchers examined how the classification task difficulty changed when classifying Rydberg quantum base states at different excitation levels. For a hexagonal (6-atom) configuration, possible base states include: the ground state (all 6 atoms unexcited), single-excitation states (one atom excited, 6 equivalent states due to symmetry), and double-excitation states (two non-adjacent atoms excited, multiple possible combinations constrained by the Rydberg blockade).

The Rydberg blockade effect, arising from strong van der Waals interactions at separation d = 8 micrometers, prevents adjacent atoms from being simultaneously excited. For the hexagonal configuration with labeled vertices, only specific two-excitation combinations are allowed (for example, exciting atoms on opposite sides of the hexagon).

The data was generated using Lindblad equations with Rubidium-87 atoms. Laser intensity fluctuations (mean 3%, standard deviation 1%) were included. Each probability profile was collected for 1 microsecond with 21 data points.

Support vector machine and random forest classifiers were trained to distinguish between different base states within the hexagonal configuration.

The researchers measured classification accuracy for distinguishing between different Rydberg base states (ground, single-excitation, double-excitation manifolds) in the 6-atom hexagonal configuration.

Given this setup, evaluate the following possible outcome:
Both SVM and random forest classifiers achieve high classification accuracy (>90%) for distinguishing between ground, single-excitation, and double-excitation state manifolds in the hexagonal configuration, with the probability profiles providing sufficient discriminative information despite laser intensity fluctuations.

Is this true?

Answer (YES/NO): YES